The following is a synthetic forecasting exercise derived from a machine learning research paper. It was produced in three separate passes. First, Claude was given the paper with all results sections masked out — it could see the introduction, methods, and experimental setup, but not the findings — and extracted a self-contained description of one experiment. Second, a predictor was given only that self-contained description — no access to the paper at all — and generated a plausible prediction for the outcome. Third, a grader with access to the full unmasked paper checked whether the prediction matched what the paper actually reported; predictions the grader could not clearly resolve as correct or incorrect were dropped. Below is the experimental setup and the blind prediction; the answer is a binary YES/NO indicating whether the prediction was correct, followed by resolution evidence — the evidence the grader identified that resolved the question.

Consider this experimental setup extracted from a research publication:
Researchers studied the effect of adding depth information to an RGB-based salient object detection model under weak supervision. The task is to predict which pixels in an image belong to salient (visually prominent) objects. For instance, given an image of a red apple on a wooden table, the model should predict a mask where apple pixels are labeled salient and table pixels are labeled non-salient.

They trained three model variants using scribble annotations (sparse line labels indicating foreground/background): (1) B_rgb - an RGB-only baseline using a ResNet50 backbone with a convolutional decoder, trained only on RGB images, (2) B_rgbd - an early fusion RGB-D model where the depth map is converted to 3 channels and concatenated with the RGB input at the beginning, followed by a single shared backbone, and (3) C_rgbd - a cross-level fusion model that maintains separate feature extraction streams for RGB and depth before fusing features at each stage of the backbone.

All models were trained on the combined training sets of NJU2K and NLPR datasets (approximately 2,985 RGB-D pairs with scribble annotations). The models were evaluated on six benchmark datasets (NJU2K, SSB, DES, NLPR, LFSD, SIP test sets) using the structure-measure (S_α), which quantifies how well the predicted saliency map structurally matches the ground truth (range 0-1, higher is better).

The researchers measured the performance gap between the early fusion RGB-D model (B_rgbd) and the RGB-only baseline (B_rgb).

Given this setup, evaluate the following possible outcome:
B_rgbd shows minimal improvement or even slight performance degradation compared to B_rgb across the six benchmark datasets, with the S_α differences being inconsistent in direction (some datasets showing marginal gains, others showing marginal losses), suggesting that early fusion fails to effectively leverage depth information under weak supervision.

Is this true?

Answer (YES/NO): NO